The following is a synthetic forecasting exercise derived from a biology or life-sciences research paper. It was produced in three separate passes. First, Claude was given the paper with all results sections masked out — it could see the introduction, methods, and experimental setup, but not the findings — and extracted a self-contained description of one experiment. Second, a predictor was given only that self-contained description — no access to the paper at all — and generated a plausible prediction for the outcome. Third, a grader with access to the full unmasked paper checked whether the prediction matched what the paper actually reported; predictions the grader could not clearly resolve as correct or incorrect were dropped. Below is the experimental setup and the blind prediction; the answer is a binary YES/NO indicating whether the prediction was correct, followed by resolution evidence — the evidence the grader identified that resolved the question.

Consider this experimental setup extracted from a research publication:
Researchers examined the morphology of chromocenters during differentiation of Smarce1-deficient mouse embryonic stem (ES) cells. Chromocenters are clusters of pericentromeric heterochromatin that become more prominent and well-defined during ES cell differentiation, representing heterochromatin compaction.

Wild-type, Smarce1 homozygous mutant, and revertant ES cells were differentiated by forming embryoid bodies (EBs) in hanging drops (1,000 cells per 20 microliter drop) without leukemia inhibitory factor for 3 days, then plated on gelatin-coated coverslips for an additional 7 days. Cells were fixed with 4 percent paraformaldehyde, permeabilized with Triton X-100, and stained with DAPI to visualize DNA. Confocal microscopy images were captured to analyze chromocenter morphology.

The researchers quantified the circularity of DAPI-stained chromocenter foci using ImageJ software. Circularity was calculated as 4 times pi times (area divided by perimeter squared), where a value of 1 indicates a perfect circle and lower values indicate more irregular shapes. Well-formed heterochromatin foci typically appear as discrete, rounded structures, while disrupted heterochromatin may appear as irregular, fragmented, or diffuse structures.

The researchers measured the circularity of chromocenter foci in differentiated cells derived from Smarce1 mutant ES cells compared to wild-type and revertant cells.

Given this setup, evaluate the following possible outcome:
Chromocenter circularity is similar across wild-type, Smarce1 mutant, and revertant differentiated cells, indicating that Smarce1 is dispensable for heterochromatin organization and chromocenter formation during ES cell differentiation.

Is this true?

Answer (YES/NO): NO